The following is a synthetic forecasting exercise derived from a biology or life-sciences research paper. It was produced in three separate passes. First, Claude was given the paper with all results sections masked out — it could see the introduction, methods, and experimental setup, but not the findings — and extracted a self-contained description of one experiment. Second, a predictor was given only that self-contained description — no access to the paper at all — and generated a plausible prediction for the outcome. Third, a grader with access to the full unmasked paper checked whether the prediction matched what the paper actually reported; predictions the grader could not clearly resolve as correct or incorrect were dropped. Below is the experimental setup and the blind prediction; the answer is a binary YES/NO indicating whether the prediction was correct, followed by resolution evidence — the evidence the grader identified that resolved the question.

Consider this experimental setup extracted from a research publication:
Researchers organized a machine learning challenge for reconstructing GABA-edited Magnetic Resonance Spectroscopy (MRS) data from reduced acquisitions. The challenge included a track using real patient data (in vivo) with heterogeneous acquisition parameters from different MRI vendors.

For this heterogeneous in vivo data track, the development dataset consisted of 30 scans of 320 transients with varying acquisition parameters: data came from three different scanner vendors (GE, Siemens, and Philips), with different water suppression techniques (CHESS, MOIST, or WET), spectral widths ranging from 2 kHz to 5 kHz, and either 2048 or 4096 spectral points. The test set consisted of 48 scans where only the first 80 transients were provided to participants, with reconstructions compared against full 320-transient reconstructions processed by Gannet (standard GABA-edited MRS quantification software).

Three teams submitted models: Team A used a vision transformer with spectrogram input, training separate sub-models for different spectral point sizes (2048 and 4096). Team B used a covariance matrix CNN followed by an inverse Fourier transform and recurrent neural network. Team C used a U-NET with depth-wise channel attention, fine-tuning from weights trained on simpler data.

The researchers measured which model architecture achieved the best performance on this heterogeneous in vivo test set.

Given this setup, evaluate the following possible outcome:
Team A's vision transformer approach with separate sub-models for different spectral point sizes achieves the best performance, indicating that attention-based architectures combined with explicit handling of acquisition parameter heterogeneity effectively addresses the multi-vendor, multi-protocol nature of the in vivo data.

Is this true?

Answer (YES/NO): YES